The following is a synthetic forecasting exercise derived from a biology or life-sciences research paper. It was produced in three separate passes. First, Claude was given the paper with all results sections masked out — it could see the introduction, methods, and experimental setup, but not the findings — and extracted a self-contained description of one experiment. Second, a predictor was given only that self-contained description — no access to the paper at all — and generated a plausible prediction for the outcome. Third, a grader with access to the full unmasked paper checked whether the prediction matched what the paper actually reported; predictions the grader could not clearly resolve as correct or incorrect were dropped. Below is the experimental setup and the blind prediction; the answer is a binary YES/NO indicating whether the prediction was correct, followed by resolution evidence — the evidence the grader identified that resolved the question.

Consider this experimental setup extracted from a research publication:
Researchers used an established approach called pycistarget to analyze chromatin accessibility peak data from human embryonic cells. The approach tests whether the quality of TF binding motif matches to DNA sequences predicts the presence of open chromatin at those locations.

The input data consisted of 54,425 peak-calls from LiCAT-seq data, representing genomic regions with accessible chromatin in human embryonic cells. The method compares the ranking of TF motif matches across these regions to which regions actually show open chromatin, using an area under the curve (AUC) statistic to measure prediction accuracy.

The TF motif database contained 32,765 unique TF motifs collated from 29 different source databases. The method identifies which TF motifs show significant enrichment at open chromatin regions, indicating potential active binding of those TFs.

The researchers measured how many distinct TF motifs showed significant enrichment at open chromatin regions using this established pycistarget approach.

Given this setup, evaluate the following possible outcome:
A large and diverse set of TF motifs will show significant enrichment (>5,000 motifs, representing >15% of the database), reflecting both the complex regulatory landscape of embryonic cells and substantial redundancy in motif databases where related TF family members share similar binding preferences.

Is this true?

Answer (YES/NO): NO